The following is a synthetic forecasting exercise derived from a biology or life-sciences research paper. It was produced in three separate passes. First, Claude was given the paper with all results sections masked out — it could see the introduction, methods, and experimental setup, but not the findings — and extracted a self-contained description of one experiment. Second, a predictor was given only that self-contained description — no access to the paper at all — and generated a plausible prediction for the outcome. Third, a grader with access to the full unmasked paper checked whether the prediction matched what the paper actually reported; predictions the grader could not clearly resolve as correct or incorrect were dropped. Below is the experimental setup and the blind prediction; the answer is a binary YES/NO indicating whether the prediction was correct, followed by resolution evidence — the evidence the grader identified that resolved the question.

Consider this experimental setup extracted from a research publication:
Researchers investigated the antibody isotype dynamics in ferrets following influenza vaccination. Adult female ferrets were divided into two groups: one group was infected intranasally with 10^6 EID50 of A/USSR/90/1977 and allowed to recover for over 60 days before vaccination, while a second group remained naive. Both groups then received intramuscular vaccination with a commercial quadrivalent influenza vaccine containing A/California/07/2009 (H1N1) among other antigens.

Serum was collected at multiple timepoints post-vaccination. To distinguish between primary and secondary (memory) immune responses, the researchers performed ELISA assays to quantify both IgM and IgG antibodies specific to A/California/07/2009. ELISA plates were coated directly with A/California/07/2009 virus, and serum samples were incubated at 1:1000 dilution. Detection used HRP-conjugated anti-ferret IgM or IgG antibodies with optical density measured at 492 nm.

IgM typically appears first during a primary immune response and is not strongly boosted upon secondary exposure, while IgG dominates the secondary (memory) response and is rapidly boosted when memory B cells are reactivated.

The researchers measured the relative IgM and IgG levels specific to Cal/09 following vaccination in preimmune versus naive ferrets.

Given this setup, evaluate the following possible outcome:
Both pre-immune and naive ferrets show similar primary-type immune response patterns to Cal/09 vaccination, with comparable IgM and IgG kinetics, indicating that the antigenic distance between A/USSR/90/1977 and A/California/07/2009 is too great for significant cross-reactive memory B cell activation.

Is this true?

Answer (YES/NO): NO